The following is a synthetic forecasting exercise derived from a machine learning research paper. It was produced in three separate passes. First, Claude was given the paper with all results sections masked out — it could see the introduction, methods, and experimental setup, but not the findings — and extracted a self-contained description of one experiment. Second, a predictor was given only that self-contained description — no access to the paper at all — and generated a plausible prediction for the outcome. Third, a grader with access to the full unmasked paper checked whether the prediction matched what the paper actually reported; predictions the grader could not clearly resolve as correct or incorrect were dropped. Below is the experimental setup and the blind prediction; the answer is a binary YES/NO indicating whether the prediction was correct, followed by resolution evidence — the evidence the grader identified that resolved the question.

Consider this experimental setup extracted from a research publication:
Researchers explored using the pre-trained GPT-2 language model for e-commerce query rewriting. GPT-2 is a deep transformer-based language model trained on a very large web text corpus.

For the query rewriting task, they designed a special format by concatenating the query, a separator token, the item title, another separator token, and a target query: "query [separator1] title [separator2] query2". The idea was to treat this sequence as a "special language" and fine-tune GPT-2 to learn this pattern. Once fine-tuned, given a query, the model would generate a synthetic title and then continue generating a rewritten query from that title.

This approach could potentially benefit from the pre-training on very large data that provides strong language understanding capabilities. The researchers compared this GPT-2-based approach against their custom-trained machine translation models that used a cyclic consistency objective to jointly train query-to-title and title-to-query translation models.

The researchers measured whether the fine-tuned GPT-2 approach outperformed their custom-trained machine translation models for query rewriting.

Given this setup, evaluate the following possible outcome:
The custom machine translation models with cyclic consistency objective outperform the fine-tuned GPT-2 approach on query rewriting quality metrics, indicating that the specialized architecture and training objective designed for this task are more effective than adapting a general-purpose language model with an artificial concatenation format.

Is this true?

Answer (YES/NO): YES